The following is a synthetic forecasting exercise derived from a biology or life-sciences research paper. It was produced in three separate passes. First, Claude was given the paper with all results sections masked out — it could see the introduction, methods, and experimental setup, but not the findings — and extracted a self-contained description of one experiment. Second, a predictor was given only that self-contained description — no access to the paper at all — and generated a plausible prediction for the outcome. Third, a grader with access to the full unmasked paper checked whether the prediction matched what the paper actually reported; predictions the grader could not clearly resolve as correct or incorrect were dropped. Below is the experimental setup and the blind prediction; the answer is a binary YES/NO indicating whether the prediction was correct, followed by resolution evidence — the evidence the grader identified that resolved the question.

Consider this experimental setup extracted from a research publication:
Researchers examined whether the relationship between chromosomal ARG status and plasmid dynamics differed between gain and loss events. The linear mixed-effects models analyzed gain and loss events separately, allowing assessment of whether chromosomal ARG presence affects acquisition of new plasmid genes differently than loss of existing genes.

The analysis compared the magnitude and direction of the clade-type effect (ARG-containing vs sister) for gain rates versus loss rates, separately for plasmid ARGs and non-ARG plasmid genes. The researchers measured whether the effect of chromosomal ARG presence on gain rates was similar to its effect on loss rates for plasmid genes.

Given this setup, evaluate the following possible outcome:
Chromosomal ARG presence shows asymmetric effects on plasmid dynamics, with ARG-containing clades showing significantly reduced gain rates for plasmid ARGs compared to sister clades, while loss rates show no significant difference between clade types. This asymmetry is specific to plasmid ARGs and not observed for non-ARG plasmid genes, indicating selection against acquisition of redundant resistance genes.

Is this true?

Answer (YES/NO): NO